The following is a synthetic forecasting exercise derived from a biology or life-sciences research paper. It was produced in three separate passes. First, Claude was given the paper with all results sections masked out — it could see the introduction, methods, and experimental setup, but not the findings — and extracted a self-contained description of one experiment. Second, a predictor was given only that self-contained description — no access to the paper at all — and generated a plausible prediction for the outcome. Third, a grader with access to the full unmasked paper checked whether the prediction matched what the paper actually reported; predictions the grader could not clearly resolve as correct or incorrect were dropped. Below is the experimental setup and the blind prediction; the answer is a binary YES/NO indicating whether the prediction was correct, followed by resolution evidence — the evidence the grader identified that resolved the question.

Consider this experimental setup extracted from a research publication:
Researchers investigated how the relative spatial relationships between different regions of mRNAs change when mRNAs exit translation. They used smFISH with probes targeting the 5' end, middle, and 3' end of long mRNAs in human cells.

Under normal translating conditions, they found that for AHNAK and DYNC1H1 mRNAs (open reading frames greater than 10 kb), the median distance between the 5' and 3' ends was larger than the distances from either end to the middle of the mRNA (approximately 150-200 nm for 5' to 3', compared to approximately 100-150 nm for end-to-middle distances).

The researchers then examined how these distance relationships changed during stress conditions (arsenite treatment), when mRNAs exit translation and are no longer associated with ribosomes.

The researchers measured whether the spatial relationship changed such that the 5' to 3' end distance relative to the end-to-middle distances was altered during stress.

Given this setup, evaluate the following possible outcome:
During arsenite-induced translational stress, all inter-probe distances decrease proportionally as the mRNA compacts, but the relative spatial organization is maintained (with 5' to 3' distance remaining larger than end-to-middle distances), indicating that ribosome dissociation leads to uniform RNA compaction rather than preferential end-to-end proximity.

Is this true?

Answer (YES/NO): NO